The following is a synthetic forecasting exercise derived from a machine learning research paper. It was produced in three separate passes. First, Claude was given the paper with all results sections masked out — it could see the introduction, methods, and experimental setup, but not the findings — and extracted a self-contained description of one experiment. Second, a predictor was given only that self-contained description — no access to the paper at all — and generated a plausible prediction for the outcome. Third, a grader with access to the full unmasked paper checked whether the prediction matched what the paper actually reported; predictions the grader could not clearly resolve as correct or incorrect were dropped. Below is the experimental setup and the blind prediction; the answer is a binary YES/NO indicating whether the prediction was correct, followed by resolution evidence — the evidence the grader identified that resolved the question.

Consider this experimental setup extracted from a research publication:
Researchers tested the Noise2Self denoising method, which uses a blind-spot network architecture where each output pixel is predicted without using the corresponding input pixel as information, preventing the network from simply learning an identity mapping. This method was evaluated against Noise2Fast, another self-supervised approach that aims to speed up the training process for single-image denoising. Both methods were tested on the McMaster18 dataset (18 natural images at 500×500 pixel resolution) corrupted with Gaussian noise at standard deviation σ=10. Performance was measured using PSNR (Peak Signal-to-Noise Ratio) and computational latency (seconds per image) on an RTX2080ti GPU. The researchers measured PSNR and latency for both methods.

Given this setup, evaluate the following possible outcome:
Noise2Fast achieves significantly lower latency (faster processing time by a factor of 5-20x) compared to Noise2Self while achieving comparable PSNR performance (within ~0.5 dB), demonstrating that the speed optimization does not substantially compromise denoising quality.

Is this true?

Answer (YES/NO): NO